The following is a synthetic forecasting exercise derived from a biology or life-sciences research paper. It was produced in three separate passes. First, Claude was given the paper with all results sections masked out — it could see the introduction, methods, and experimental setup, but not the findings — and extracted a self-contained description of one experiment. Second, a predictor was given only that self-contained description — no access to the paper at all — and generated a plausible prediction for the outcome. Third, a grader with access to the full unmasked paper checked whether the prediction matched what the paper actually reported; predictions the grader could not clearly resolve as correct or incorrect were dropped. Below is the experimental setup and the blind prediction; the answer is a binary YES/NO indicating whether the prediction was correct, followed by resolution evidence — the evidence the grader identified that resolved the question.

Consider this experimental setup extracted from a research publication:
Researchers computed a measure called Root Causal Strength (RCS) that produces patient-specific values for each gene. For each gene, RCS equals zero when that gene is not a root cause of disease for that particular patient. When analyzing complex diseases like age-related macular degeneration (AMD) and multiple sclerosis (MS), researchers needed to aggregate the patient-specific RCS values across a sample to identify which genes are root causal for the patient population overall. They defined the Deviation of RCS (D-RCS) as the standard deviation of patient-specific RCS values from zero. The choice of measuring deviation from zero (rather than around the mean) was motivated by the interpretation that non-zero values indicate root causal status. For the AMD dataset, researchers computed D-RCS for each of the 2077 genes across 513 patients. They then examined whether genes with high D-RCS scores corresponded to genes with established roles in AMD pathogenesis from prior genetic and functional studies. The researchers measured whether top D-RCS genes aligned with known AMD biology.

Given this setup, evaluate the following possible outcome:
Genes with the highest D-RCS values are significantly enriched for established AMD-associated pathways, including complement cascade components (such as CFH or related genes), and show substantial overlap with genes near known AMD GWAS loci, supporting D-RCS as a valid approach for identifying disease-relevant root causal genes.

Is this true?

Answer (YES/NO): NO